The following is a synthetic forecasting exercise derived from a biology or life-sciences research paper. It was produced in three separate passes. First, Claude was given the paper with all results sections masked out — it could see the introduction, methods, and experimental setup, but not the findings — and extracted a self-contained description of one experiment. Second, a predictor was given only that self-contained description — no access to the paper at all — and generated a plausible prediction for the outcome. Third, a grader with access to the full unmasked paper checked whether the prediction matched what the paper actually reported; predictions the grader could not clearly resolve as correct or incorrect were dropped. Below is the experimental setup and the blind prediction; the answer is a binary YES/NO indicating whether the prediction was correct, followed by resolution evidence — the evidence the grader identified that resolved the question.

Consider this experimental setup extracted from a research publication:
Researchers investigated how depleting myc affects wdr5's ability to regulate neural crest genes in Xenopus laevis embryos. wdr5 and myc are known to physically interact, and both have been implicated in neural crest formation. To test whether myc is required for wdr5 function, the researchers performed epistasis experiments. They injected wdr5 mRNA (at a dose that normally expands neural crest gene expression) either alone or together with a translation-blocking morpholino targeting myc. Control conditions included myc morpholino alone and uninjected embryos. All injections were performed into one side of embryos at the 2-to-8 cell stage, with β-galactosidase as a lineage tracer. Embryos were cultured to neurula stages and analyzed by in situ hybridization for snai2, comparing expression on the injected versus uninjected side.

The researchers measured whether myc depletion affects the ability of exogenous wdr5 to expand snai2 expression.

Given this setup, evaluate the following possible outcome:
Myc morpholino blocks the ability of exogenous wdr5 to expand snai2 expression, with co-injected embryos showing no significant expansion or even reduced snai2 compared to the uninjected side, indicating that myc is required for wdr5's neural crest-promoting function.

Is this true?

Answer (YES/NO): YES